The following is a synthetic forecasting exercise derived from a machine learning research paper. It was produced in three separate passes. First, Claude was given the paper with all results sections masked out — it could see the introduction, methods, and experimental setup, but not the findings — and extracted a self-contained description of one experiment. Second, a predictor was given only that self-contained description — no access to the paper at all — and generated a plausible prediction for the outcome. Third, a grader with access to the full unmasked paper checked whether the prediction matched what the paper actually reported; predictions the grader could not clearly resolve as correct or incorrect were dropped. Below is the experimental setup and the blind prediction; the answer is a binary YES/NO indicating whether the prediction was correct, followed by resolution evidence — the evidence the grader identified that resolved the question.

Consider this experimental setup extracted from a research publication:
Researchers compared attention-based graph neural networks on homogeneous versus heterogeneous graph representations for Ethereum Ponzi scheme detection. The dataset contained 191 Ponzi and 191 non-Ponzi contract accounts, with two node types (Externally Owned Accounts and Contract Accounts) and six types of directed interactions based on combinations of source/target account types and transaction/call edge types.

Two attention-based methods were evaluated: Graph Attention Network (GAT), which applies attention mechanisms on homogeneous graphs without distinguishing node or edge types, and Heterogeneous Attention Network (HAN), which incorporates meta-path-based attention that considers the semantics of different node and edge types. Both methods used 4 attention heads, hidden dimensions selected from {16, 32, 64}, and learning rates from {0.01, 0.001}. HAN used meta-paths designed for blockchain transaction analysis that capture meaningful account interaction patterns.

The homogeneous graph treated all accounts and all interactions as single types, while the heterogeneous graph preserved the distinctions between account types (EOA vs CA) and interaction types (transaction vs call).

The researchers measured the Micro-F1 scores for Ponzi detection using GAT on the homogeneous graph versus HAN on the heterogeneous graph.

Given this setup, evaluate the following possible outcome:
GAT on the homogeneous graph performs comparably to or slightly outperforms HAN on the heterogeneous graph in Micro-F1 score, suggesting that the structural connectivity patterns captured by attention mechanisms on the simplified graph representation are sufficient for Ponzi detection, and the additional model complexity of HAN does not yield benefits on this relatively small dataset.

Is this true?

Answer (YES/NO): NO